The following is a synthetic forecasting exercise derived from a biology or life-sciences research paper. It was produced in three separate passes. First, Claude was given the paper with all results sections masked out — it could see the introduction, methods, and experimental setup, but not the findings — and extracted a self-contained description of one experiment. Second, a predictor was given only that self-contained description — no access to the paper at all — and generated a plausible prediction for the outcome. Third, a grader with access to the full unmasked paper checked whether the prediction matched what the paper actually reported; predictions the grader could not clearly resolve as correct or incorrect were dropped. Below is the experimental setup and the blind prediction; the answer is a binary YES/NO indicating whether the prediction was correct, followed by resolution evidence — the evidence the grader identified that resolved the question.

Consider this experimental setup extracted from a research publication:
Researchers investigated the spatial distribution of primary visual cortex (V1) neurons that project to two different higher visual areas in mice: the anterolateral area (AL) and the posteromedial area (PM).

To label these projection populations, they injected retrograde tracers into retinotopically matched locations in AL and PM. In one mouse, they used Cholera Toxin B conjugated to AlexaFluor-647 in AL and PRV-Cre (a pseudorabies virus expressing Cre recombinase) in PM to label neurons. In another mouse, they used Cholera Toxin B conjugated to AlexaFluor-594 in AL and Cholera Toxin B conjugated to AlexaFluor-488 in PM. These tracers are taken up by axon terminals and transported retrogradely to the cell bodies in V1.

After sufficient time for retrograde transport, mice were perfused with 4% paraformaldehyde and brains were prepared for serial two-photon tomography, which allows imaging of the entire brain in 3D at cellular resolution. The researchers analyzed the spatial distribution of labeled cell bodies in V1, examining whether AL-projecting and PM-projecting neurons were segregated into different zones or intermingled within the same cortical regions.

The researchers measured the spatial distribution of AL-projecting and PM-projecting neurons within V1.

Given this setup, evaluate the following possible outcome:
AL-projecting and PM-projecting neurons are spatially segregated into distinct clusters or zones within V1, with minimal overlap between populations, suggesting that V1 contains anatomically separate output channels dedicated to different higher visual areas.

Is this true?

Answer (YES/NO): NO